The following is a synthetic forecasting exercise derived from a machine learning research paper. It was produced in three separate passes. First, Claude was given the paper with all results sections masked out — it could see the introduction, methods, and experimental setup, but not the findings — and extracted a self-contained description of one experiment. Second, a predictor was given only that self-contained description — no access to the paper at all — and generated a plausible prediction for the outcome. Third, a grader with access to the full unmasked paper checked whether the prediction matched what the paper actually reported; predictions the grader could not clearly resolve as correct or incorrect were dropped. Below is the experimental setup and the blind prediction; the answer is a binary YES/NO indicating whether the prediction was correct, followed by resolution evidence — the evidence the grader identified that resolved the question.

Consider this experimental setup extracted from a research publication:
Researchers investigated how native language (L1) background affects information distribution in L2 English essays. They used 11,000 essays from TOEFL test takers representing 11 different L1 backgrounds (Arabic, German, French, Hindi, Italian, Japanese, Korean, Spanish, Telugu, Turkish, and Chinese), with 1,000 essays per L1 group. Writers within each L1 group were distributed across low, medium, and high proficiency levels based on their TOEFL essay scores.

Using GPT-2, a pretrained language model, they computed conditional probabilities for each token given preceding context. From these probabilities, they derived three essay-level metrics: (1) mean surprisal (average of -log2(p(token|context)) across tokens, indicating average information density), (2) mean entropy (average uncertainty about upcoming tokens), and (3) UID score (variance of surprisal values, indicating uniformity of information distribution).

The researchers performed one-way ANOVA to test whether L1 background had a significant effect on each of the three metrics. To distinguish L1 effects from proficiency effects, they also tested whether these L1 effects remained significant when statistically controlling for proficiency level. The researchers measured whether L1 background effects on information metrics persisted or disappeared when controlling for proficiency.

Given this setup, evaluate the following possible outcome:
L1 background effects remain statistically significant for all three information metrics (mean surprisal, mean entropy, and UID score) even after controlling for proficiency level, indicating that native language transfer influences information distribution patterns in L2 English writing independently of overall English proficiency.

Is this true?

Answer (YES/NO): YES